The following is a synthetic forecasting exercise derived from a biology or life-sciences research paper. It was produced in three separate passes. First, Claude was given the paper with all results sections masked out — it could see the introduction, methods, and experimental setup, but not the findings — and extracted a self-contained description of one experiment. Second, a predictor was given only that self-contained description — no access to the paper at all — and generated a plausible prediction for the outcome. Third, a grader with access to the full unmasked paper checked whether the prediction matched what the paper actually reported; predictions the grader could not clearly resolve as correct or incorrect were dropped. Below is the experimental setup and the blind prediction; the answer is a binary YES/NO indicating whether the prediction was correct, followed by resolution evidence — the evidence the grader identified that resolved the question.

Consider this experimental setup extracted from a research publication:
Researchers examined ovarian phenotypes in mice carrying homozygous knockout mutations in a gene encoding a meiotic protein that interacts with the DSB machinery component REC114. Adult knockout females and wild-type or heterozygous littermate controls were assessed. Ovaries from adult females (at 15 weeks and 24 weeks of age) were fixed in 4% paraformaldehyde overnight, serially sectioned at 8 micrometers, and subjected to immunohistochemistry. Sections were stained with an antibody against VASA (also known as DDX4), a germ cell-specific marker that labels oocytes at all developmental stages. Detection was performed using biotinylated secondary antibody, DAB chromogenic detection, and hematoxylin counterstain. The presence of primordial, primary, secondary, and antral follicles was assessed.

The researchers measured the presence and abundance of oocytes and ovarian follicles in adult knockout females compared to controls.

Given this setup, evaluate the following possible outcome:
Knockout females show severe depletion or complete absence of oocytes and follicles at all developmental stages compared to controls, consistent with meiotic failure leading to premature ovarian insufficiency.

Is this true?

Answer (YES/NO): NO